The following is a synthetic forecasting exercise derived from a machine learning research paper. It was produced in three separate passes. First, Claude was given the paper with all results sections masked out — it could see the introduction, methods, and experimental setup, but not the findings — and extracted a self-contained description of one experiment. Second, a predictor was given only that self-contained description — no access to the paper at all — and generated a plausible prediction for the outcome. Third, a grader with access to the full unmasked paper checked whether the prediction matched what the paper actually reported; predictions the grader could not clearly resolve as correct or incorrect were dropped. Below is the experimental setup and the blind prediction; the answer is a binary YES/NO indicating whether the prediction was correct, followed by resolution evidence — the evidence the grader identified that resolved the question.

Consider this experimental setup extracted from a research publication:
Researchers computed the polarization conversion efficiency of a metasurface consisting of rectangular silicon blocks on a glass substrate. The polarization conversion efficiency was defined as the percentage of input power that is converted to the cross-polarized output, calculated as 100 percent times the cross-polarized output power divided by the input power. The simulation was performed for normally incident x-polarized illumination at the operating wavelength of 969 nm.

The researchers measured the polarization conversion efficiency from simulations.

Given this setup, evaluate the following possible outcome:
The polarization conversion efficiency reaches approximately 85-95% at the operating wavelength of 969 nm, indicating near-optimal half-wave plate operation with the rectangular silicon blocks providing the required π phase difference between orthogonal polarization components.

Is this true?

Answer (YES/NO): NO